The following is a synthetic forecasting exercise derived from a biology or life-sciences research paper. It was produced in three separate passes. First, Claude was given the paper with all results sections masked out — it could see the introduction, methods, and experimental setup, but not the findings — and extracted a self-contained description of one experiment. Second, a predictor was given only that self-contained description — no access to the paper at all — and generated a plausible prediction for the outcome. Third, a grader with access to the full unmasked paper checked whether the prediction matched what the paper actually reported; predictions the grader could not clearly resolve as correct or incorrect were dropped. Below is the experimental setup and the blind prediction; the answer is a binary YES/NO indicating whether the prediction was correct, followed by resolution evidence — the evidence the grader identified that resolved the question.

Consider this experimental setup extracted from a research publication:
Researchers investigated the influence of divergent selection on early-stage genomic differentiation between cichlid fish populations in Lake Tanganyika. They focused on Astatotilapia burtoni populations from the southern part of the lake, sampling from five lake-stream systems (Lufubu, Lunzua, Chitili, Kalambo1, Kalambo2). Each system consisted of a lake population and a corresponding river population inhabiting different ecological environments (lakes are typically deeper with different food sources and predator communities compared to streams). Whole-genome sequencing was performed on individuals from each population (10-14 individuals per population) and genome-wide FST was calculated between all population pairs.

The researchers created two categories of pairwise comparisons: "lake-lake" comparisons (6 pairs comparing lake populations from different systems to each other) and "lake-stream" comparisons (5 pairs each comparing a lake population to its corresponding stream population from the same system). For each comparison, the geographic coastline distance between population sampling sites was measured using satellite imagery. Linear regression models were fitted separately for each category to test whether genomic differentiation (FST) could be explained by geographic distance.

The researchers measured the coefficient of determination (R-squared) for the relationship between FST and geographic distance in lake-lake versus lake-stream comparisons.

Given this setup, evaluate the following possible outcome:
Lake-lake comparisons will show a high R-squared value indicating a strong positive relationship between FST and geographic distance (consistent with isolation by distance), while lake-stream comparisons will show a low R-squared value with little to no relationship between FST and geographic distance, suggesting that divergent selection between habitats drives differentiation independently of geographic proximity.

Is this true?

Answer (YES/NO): NO